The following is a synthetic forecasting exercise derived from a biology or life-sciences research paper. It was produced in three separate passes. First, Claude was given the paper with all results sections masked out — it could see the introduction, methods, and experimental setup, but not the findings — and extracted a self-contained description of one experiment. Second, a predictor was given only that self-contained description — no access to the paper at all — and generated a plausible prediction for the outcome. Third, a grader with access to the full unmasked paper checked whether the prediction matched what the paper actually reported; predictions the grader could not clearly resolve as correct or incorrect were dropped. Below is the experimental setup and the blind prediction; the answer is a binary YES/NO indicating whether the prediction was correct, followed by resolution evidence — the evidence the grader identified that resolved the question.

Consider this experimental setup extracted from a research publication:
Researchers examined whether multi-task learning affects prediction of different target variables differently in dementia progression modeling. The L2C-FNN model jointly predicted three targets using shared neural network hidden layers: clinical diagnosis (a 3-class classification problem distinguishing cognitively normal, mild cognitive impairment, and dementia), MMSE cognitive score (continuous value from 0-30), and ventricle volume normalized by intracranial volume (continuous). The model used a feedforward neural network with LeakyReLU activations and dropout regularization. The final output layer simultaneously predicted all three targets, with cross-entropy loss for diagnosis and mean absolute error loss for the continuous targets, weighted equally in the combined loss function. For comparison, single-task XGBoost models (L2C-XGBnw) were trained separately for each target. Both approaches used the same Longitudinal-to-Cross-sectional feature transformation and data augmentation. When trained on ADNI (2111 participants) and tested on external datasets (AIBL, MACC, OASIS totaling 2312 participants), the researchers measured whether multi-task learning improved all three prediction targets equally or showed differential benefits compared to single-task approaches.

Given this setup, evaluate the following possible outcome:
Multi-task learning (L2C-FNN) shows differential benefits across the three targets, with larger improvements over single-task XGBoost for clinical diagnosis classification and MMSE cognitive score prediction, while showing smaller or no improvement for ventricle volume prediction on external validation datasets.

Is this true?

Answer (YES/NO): NO